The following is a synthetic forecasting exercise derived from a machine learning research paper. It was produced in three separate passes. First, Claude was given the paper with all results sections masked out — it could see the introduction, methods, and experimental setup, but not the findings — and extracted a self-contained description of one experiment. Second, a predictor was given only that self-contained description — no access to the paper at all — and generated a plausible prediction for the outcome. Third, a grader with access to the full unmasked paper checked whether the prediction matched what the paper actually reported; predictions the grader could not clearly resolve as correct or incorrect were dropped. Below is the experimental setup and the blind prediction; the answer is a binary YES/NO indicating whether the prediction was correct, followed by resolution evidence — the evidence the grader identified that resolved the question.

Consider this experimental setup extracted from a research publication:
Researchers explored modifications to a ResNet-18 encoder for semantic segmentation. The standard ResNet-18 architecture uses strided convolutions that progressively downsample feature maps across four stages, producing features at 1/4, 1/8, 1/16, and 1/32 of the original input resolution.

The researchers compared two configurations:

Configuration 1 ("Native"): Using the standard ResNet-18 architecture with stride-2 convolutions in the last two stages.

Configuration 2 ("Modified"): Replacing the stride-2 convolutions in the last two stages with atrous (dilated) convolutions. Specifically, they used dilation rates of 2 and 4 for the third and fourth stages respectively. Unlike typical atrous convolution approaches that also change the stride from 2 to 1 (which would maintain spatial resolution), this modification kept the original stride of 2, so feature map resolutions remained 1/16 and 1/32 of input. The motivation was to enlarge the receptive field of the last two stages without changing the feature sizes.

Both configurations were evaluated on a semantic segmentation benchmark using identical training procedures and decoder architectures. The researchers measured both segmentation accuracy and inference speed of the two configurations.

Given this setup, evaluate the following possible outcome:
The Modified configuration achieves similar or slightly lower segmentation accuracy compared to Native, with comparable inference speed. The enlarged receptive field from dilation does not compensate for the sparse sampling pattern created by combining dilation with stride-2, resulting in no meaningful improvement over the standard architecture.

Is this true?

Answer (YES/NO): NO